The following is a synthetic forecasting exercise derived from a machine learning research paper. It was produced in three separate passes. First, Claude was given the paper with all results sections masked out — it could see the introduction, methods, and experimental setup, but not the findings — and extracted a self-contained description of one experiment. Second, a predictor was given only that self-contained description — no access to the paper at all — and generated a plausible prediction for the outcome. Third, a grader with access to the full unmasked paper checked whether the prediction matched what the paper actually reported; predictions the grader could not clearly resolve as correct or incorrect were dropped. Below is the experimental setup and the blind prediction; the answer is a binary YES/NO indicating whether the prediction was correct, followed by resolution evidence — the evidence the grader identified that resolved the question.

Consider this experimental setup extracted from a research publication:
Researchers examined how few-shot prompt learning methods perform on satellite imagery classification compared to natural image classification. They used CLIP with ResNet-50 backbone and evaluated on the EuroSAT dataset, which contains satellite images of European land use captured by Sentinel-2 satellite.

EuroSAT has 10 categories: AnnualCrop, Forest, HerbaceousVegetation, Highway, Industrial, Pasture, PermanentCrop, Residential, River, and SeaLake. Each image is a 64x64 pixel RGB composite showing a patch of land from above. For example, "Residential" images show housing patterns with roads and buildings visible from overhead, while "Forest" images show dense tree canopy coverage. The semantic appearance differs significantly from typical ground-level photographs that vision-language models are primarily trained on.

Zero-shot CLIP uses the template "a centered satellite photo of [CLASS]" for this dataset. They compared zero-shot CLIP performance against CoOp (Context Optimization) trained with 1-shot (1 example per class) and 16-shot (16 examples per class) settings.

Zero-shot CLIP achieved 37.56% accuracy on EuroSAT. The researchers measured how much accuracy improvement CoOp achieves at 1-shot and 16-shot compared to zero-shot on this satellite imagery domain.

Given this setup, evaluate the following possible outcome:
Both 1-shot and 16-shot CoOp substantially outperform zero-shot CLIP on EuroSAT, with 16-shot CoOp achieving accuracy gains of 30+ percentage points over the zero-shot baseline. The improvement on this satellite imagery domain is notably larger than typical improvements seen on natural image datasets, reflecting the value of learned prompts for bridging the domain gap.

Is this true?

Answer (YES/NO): YES